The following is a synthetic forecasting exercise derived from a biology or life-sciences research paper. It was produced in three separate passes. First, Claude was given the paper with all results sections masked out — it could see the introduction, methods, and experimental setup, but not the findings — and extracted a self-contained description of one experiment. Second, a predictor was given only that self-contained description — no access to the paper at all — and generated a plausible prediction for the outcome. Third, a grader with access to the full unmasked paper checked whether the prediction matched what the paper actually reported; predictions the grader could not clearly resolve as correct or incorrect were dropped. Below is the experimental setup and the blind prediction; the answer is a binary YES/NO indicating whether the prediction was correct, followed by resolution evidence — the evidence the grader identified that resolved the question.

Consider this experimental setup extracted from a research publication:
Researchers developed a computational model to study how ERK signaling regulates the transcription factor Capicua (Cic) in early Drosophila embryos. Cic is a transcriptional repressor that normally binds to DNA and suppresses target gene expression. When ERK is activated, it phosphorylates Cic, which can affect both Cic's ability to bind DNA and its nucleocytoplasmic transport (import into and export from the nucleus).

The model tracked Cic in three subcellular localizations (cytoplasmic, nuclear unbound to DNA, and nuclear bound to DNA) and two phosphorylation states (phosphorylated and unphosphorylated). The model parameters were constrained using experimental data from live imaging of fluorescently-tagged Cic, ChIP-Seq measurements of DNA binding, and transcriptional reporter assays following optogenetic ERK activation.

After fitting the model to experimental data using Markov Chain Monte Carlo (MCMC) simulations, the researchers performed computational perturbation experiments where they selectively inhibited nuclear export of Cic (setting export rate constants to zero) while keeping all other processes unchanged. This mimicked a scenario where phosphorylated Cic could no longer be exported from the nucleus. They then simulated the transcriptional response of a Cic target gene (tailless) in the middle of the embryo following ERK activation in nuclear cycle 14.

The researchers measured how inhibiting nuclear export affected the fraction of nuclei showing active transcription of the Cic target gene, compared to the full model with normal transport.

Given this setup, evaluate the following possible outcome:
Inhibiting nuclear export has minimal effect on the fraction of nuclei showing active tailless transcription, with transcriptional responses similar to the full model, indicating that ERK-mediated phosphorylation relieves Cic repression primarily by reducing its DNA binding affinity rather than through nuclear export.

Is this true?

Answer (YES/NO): NO